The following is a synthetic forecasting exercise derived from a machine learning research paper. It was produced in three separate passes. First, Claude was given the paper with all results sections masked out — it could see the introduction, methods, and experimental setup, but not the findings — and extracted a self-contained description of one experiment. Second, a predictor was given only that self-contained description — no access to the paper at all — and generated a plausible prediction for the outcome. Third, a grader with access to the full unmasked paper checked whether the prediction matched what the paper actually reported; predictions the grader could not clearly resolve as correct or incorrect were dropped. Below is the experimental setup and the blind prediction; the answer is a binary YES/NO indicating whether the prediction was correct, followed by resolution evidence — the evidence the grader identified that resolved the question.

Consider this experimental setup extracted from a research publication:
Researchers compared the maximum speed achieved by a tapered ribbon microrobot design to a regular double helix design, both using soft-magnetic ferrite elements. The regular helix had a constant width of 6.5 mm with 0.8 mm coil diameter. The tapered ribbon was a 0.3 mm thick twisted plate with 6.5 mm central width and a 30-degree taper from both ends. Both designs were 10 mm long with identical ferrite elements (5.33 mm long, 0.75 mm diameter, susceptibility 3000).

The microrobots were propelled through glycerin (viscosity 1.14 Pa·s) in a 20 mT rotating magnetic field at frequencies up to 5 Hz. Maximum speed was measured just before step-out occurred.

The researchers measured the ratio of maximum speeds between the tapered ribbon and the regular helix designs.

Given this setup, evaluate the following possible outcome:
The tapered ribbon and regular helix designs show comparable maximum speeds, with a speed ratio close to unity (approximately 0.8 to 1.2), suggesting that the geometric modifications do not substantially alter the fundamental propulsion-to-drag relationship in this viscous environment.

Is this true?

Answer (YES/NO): NO